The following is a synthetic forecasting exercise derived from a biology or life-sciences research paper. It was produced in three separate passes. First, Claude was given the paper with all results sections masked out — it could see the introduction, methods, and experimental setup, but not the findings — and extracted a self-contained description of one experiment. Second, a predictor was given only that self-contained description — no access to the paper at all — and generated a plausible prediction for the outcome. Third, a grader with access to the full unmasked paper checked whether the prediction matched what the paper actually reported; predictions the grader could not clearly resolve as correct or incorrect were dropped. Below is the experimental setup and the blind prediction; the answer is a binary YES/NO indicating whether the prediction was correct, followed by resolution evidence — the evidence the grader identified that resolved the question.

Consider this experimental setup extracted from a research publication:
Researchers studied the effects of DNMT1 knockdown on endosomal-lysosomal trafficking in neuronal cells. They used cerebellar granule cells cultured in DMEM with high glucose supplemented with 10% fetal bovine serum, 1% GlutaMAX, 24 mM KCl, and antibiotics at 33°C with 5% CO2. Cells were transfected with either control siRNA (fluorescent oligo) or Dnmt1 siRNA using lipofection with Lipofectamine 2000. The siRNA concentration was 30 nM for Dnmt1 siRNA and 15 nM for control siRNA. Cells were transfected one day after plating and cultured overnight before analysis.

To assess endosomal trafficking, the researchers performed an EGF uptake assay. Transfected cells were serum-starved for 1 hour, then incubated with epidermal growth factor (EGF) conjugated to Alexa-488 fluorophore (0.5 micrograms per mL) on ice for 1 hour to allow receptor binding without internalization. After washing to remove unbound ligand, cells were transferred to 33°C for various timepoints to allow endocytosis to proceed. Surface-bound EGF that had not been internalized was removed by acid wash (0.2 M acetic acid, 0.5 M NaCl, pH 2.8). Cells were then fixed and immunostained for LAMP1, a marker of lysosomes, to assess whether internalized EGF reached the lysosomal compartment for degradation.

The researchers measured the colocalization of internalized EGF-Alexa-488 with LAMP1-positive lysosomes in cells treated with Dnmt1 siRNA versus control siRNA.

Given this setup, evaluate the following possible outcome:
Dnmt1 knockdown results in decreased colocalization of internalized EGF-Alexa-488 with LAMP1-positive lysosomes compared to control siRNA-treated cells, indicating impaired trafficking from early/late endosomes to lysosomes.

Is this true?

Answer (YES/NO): NO